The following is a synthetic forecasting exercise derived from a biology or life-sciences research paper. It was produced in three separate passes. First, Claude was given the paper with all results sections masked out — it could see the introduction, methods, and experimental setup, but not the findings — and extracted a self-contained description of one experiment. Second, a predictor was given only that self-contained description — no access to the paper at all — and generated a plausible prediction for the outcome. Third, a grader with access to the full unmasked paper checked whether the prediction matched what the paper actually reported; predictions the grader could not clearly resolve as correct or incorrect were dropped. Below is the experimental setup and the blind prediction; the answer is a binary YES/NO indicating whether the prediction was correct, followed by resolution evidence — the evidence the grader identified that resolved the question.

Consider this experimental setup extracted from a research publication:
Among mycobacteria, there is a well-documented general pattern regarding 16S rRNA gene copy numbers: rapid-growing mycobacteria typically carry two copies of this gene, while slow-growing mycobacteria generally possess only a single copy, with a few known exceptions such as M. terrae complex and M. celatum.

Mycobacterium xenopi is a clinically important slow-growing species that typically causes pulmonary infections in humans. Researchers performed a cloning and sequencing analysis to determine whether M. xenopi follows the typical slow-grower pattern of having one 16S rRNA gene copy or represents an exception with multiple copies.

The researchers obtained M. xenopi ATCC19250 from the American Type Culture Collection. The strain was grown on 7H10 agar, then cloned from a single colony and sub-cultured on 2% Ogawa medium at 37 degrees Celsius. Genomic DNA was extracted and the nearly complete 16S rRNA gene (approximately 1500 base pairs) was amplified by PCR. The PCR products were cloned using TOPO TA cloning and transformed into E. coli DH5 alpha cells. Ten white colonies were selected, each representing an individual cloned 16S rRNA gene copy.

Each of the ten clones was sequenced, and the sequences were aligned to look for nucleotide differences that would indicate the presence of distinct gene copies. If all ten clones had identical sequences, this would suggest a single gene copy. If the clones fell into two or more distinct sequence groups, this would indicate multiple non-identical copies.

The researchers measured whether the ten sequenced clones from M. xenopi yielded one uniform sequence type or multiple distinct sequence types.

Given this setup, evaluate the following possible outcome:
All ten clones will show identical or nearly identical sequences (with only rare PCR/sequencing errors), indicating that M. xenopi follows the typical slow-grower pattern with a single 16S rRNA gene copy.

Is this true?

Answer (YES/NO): NO